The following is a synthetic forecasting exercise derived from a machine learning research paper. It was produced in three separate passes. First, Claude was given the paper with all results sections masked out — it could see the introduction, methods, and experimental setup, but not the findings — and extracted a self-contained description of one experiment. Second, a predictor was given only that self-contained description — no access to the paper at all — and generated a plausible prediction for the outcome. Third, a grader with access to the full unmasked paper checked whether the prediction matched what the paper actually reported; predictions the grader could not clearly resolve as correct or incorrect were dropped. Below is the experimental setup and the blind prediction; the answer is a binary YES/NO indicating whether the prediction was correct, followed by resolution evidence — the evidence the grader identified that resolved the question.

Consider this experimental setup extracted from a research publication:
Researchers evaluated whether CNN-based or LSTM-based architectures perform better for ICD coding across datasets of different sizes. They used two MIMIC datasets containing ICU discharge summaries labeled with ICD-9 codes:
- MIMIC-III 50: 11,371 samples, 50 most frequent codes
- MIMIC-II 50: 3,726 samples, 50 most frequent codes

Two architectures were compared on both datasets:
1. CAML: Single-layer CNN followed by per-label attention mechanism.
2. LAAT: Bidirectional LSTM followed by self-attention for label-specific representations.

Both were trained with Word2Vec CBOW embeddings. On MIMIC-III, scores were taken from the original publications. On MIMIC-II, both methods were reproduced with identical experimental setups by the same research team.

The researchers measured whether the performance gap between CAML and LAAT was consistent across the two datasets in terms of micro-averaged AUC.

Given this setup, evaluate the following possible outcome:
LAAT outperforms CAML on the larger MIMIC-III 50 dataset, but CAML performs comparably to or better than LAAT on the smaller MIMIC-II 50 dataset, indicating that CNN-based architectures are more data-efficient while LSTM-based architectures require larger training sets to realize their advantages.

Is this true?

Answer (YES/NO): NO